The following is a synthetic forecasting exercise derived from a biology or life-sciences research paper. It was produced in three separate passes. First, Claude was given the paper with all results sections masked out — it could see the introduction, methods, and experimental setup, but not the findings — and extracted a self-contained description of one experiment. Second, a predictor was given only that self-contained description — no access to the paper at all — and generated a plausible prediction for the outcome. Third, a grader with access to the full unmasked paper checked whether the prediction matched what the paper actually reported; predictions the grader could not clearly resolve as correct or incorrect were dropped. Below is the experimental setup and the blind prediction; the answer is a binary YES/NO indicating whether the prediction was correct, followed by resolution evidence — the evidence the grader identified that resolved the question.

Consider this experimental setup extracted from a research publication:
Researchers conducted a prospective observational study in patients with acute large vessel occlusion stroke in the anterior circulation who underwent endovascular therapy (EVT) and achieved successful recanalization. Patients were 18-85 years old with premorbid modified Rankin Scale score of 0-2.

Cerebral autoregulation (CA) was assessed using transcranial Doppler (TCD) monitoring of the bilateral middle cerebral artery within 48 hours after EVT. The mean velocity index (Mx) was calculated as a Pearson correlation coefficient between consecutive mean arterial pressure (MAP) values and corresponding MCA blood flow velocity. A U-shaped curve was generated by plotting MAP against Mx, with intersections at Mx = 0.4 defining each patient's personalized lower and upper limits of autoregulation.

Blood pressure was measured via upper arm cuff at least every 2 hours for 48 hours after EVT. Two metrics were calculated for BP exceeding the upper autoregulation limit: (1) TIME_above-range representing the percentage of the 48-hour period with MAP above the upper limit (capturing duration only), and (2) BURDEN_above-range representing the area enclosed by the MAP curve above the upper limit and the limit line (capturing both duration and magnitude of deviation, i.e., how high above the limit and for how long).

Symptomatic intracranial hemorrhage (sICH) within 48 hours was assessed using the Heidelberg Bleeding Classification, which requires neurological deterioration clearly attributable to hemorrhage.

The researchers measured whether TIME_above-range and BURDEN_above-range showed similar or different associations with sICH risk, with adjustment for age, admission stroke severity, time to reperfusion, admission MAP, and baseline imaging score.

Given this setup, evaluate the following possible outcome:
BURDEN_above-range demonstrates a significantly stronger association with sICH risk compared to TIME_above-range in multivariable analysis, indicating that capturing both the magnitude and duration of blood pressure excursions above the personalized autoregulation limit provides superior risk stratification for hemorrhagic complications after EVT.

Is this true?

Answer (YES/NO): NO